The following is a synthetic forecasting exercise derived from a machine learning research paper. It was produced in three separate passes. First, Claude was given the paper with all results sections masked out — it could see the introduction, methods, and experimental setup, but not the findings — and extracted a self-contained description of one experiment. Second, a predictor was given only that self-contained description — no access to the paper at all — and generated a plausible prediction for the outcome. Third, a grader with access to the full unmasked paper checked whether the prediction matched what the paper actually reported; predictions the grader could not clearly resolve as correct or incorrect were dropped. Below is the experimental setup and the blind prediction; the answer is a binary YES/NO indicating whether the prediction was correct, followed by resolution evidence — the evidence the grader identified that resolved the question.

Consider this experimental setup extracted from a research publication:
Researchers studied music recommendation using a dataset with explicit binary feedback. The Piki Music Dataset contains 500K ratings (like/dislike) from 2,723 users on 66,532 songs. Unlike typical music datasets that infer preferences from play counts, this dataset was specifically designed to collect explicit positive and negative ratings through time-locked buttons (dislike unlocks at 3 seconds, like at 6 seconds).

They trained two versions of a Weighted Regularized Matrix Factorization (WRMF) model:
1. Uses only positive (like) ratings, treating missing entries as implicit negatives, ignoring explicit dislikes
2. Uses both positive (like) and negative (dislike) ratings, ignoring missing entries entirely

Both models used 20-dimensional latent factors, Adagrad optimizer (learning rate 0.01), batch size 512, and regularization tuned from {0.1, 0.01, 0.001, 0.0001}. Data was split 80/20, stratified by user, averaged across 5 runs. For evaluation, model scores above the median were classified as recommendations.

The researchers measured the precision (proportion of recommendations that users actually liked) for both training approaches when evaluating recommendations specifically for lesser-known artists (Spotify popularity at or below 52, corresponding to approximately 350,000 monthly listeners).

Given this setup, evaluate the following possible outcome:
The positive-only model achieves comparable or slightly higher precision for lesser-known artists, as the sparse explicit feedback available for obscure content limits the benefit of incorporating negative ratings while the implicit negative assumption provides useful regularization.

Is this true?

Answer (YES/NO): NO